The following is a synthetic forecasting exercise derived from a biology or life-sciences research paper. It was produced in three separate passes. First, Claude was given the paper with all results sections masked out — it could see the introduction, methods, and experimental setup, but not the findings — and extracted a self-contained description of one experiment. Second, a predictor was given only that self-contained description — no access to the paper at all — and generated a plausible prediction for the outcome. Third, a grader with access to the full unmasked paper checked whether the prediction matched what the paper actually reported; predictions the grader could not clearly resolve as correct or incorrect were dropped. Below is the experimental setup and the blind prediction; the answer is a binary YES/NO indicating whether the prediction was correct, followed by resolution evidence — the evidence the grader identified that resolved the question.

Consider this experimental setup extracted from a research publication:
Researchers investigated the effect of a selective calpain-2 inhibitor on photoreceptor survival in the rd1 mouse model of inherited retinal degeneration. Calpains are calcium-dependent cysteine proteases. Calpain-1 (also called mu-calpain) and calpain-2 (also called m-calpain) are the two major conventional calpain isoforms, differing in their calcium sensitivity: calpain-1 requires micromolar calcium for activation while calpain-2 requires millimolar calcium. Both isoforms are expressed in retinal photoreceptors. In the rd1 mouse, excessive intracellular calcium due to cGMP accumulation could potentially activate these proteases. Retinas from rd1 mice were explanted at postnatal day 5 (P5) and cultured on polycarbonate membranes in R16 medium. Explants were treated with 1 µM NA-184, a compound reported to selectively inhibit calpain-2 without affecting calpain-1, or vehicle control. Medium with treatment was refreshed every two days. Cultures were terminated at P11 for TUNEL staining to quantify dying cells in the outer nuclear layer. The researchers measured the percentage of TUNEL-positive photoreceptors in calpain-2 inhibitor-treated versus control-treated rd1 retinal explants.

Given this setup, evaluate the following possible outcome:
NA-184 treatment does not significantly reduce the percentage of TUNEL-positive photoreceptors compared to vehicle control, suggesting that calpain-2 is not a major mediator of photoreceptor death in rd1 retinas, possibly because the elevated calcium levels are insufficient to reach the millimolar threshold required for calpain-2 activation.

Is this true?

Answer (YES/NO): NO